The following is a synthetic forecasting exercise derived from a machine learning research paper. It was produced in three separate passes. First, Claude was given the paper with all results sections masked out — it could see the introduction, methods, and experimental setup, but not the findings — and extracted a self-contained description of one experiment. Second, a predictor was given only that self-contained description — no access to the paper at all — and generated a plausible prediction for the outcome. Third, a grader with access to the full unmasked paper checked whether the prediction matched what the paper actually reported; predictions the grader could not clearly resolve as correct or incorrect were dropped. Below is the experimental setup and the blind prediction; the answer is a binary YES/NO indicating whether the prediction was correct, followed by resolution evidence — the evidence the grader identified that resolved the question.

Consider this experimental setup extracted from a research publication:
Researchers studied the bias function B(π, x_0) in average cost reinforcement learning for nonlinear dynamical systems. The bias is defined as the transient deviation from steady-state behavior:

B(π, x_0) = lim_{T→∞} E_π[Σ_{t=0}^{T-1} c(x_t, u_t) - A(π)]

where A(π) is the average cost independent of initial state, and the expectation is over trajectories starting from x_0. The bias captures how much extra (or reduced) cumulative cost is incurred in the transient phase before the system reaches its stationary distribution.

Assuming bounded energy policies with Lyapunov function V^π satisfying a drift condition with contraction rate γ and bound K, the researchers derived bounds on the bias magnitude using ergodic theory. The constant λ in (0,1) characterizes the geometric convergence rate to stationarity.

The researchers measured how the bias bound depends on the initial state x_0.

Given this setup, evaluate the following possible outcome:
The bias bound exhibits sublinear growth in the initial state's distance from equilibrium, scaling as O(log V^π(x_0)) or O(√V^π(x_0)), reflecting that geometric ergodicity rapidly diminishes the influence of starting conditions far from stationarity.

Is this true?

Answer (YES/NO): NO